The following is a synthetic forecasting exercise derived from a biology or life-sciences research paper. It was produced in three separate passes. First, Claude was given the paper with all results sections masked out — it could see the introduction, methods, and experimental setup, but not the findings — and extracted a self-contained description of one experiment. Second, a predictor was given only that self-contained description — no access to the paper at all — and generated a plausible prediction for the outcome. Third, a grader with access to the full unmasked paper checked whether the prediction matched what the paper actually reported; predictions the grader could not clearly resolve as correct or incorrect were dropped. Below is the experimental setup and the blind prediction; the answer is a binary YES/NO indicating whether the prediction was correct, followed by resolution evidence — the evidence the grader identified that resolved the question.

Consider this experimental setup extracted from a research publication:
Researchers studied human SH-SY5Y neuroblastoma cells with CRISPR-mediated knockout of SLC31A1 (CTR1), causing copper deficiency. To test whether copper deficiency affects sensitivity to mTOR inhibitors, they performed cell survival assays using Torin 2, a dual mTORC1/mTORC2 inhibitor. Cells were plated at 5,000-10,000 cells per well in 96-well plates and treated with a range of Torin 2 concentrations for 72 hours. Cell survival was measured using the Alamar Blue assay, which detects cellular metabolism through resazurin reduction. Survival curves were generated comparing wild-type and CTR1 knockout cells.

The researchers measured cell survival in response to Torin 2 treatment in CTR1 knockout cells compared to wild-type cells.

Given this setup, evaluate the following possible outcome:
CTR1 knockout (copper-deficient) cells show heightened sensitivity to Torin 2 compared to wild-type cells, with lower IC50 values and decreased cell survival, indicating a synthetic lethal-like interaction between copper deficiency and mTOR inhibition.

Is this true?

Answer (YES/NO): YES